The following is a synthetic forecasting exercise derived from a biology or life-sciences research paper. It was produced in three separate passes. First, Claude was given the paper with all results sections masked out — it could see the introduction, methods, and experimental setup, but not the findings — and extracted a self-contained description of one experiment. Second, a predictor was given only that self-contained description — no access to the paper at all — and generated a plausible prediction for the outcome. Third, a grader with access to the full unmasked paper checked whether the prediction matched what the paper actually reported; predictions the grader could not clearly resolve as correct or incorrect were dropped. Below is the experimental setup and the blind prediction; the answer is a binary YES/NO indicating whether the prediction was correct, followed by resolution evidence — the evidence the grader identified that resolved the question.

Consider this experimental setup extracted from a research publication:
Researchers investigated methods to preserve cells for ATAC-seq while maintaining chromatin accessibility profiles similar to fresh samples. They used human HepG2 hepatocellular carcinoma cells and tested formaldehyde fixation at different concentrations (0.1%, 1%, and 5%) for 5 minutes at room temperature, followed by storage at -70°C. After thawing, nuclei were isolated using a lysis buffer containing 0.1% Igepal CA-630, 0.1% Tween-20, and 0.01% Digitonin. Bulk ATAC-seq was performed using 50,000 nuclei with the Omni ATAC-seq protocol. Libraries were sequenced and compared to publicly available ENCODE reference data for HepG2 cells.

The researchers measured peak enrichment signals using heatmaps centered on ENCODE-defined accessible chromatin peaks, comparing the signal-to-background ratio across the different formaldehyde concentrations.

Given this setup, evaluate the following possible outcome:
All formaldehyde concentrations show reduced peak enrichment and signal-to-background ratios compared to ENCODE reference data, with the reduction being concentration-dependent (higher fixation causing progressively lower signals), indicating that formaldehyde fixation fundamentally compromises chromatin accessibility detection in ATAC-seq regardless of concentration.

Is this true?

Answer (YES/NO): NO